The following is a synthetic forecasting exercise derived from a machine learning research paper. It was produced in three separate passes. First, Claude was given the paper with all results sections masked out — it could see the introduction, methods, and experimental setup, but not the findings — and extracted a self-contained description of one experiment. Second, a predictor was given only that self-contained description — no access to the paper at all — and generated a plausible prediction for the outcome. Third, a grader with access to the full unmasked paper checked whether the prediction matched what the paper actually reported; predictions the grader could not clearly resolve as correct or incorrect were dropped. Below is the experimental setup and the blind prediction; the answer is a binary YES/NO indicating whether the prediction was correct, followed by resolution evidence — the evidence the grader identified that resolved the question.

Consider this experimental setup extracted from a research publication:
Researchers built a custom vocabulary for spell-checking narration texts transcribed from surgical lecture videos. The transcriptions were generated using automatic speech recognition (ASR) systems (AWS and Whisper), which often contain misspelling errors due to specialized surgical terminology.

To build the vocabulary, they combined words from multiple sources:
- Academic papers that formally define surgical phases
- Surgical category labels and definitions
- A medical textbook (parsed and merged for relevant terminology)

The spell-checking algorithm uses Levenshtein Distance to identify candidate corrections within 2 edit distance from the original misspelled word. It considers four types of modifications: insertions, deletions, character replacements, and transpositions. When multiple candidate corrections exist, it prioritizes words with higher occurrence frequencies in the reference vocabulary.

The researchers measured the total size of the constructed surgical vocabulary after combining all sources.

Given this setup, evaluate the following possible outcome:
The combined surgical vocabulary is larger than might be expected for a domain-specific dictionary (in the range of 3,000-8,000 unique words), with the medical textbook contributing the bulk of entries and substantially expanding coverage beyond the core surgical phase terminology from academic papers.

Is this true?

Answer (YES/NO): NO